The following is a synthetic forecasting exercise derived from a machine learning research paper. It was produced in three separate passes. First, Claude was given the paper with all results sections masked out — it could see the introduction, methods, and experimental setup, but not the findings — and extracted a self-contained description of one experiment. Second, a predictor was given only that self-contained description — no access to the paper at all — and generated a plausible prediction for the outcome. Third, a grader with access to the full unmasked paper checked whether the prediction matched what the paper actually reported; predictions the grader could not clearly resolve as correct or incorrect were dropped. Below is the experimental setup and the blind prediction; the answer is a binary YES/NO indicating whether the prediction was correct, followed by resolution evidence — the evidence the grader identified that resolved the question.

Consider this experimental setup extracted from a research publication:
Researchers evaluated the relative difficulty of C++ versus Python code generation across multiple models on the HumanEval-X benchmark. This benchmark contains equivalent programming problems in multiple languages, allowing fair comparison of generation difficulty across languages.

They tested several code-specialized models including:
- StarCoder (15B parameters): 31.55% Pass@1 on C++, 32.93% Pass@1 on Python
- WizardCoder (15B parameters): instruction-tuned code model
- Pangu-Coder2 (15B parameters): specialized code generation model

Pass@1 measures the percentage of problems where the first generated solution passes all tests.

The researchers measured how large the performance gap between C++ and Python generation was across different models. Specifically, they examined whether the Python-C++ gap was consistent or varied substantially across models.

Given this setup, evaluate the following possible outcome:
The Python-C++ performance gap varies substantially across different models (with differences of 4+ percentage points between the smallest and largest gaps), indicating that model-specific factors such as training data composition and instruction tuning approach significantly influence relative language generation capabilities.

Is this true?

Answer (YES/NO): YES